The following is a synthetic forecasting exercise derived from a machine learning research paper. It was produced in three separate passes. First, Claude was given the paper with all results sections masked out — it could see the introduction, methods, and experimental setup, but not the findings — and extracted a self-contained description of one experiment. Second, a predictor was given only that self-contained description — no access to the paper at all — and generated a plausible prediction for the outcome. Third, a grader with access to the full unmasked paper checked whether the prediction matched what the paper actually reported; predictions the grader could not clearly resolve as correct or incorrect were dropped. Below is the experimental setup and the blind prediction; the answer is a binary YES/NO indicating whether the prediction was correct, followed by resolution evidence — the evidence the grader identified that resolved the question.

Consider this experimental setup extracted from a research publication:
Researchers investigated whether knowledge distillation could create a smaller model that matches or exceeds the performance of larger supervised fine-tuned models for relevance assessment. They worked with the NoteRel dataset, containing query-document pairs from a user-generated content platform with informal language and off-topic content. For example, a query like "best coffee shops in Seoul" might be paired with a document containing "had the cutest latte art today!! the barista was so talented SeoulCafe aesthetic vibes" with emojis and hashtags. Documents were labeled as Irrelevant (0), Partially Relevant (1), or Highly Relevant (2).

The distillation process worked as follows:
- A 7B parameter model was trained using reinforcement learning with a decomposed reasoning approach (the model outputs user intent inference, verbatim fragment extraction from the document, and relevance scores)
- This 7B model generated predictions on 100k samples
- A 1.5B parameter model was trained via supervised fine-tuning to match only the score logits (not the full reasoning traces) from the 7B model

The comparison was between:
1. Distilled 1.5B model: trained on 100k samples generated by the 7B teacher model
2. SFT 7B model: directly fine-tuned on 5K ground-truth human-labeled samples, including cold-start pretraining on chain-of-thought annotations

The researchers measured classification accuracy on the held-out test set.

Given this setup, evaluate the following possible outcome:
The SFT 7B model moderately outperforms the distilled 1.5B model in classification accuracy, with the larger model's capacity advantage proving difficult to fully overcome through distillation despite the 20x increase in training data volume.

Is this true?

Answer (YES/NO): NO